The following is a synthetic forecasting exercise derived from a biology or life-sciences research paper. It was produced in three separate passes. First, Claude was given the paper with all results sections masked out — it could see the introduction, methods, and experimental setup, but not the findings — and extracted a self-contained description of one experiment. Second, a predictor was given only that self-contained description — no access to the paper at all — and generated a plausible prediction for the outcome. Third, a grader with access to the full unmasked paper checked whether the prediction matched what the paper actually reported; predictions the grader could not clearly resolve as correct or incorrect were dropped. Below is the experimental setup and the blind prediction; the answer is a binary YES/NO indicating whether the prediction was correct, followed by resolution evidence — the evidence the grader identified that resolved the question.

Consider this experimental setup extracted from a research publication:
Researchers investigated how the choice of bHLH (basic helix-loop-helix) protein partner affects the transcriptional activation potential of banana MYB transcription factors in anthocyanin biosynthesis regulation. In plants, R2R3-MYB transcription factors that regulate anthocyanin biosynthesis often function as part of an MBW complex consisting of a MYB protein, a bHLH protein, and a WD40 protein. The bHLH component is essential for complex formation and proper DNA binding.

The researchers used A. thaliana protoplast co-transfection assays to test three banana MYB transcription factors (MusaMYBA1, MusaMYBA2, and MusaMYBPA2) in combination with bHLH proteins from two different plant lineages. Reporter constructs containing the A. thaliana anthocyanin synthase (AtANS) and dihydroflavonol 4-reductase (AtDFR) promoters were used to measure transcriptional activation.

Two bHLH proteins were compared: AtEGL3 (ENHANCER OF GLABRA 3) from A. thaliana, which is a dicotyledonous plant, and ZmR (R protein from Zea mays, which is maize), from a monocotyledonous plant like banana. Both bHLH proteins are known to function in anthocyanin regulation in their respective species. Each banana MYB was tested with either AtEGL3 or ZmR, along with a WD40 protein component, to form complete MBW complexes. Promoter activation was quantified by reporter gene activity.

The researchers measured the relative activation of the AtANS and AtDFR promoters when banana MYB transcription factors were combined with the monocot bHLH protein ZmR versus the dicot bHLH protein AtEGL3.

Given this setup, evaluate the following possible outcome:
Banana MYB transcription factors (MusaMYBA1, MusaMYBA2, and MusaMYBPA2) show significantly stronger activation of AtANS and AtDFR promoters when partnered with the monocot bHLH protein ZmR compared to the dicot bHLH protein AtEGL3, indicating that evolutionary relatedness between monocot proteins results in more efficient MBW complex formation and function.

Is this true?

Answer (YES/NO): YES